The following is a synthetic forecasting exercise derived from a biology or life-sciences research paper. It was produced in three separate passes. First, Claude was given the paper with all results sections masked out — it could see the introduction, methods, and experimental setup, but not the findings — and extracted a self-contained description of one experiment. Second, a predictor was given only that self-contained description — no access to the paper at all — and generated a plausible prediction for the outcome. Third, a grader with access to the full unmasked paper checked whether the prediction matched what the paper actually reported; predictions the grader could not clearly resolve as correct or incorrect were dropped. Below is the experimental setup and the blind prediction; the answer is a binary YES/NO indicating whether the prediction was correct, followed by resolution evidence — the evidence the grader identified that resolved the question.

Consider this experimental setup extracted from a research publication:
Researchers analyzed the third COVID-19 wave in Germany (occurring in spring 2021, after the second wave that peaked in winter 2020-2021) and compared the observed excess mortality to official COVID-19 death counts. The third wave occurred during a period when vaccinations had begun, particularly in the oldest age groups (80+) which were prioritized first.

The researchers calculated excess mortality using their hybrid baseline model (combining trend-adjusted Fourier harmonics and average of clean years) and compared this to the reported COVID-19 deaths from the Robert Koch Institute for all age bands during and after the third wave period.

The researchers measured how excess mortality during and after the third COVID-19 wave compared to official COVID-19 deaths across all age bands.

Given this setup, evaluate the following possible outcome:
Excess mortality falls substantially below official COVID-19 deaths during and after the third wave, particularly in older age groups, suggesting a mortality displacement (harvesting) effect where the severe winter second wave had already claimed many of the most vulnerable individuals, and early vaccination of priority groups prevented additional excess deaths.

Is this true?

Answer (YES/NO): NO